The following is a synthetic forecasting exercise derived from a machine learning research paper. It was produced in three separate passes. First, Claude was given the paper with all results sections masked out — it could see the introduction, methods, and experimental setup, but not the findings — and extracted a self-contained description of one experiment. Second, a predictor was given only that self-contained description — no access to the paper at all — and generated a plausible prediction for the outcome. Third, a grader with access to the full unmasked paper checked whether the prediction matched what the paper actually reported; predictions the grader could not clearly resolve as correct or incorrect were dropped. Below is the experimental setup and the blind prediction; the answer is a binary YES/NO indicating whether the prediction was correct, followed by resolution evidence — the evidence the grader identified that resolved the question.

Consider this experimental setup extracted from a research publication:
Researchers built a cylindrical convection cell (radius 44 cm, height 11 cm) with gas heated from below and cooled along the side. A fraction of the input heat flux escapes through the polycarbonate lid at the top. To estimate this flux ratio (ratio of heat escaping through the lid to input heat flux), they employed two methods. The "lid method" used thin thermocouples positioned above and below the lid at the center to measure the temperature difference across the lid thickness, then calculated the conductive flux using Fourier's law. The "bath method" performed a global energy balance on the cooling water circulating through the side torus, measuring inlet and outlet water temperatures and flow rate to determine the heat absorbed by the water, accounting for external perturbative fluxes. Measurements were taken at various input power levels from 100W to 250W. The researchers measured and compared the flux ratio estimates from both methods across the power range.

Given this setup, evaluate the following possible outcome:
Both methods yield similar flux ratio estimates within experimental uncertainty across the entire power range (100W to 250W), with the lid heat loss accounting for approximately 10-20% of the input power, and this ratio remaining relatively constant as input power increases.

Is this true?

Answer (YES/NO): NO